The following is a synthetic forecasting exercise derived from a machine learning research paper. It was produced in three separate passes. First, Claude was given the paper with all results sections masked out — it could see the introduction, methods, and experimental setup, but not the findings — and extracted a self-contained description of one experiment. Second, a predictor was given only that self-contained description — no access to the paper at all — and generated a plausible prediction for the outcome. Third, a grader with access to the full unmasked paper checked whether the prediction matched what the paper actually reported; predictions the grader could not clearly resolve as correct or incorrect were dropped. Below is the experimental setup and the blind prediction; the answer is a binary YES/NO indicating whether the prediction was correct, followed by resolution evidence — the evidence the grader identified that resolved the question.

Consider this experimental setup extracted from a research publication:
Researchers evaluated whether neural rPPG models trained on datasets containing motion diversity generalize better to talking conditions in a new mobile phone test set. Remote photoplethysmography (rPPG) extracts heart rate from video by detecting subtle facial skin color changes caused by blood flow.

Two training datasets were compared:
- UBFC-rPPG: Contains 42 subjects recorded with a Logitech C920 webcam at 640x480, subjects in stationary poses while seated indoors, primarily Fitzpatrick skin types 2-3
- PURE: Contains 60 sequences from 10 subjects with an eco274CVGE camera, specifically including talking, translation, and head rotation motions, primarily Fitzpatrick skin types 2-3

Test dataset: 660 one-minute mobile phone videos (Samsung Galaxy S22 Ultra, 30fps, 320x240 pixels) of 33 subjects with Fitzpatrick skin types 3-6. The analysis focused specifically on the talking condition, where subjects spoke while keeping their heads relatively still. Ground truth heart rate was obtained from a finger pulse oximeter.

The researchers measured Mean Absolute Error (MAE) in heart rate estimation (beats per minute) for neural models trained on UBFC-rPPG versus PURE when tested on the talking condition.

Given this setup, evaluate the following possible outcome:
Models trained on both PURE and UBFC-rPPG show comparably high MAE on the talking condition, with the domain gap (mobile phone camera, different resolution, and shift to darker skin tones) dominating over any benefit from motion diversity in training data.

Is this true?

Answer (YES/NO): YES